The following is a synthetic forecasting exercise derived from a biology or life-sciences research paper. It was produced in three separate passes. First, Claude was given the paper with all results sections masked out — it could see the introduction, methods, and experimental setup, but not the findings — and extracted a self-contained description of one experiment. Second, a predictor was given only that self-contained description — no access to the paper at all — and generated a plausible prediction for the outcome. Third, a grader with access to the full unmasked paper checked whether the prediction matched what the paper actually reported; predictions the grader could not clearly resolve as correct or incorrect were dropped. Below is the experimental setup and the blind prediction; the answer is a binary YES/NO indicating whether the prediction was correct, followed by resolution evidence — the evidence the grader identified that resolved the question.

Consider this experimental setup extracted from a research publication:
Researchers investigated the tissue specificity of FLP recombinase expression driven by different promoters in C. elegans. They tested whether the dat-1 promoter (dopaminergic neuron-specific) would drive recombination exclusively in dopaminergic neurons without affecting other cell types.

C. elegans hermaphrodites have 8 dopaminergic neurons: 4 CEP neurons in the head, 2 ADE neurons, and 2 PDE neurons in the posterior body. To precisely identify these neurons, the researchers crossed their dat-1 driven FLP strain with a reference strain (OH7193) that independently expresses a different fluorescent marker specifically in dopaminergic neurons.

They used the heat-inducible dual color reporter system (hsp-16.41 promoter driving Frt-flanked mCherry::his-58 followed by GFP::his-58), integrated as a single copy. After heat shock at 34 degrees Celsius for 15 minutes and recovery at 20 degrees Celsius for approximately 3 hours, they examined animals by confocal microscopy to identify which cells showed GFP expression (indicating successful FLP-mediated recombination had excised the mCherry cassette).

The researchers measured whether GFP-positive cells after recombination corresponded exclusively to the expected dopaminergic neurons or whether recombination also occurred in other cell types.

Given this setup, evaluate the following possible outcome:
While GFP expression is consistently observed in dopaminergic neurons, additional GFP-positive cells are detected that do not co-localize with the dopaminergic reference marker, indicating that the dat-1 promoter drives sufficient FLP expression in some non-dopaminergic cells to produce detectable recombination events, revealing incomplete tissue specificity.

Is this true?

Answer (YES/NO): NO